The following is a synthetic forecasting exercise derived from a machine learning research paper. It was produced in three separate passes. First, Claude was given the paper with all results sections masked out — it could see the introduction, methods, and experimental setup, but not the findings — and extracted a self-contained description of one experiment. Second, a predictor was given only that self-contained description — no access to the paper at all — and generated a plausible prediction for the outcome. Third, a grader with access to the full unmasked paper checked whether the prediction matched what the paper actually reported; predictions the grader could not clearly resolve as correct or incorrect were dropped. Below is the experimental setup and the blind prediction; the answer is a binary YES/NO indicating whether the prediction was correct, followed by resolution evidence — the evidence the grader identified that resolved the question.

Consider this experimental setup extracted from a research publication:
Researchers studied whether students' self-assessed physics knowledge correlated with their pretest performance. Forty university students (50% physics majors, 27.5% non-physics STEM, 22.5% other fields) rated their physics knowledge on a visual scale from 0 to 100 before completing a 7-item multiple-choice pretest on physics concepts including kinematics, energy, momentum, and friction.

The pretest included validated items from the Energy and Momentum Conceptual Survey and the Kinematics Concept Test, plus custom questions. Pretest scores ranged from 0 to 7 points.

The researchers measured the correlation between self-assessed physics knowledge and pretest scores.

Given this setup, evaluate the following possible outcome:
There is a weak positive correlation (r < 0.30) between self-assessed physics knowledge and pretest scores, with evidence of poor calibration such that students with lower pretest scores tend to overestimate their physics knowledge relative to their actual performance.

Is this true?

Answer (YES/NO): NO